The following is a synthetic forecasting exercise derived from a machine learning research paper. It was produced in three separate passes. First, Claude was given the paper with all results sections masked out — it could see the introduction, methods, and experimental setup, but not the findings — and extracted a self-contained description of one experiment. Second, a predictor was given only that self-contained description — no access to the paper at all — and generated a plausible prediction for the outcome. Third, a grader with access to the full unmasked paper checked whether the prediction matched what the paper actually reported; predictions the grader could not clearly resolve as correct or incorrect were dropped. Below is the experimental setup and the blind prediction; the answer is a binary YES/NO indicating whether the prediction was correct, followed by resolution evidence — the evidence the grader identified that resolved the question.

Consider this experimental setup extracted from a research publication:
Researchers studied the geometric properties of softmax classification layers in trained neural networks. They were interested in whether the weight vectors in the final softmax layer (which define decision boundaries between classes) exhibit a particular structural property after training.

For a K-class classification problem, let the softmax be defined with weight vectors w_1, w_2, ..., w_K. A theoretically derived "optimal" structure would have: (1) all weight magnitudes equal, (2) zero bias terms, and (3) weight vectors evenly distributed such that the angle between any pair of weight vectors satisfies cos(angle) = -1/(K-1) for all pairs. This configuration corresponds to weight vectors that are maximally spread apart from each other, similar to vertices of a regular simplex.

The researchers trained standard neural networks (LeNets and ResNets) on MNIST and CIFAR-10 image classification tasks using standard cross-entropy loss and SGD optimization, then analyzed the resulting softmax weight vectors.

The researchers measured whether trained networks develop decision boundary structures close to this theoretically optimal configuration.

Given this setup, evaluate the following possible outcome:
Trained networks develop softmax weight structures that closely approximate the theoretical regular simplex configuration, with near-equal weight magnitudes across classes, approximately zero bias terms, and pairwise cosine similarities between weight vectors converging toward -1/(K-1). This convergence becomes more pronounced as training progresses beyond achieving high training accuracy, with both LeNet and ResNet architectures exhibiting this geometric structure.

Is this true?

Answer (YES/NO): NO